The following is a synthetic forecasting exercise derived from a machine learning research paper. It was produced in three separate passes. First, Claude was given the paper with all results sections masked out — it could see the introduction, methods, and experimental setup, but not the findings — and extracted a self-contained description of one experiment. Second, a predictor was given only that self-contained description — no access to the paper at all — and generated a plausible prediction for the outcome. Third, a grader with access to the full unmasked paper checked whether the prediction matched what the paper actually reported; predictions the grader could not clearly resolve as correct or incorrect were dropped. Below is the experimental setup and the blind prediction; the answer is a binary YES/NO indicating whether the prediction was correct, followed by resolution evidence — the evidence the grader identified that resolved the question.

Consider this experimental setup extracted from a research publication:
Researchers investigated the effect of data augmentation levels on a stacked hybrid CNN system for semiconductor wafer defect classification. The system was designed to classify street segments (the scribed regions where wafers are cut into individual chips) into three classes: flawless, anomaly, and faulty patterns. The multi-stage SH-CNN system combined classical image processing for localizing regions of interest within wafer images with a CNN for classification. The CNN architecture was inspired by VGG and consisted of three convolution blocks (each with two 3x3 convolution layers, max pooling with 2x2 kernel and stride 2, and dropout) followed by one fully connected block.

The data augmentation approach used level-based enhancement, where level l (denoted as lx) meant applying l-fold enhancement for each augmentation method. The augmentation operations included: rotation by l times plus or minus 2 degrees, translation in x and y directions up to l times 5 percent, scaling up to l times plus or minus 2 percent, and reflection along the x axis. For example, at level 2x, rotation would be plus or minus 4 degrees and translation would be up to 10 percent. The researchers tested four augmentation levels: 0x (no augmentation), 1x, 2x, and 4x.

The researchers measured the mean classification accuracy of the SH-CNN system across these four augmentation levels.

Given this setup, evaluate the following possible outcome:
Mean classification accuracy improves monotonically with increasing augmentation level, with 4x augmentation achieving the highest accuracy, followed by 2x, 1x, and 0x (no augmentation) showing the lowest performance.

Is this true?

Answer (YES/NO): NO